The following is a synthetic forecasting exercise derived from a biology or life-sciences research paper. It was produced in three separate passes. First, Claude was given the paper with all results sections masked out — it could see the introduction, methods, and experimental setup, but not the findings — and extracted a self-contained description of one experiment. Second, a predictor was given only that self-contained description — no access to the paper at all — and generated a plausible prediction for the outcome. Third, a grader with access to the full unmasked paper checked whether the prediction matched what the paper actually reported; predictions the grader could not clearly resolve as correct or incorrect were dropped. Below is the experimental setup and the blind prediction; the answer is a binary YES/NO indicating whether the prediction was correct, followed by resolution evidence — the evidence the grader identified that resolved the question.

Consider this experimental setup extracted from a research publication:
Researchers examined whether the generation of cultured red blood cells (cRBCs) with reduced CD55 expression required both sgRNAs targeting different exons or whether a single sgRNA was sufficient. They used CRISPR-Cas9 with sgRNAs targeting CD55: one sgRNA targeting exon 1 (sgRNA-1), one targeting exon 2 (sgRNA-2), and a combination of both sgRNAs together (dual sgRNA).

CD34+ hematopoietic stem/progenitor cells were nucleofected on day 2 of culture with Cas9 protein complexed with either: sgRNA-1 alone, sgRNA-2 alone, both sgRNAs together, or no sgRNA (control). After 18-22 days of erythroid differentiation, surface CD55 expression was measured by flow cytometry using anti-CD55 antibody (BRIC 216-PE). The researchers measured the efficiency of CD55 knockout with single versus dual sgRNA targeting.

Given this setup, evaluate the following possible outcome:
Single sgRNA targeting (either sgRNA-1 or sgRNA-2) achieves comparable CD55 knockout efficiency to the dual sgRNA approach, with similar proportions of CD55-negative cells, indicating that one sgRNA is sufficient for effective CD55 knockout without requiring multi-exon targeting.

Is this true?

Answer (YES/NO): NO